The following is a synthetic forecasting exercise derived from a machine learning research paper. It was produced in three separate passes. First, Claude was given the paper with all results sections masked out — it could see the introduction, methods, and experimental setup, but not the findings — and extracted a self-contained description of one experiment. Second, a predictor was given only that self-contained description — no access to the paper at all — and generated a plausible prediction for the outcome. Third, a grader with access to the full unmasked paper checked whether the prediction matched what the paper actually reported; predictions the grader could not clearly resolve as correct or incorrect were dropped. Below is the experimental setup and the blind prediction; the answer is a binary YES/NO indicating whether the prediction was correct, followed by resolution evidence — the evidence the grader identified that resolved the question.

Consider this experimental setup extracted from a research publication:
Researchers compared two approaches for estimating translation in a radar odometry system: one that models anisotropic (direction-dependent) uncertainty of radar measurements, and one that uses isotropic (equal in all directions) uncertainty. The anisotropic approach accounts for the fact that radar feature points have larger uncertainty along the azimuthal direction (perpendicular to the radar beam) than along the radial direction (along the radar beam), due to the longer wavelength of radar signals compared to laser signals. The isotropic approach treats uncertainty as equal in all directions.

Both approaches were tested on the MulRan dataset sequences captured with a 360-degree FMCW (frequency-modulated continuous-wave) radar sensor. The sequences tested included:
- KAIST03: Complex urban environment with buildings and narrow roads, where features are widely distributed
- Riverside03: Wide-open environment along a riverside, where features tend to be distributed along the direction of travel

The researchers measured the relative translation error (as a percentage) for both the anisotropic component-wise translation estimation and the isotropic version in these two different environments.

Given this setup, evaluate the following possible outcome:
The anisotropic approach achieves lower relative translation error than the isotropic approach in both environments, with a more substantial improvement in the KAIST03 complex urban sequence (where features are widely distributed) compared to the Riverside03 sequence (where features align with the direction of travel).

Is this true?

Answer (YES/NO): NO